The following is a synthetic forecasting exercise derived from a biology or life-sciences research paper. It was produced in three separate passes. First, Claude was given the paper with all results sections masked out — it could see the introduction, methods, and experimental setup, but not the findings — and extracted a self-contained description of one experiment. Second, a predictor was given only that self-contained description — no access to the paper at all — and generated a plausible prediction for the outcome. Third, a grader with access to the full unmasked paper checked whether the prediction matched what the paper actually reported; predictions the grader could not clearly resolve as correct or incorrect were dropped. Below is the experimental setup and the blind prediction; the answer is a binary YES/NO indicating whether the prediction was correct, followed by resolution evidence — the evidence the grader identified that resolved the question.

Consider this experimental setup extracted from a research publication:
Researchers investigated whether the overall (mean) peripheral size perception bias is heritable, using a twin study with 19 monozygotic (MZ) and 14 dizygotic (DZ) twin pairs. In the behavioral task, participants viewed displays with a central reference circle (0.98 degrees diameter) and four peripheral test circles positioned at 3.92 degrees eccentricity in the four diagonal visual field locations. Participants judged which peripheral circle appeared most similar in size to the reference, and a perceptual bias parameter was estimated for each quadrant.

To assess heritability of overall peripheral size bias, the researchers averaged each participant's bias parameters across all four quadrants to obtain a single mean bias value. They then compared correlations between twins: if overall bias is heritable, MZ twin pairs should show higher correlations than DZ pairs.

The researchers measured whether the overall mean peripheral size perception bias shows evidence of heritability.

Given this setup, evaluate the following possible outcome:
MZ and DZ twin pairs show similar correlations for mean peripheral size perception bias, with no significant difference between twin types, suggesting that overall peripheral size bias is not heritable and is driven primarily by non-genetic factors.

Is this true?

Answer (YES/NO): NO